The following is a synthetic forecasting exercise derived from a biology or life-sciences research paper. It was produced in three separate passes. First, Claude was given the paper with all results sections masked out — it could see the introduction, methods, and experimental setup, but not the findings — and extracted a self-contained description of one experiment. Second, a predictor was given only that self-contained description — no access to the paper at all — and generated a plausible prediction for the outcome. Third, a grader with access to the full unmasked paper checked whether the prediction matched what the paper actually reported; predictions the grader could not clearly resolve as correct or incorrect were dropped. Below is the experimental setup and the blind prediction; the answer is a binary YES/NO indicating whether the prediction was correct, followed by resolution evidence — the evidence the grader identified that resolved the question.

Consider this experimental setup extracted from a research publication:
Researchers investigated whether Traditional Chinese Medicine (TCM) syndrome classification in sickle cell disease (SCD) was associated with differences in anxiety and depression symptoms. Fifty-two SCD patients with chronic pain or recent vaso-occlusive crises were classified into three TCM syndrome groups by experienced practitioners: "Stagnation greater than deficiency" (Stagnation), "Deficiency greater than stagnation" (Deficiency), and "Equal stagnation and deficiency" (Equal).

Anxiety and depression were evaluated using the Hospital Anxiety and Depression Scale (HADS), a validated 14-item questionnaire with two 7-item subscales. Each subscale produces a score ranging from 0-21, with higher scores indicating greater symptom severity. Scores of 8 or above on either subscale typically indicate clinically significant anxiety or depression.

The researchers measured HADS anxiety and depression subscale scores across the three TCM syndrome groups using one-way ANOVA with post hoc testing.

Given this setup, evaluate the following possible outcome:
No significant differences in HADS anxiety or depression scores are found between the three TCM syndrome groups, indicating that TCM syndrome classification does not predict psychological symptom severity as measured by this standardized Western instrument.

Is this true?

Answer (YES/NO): NO